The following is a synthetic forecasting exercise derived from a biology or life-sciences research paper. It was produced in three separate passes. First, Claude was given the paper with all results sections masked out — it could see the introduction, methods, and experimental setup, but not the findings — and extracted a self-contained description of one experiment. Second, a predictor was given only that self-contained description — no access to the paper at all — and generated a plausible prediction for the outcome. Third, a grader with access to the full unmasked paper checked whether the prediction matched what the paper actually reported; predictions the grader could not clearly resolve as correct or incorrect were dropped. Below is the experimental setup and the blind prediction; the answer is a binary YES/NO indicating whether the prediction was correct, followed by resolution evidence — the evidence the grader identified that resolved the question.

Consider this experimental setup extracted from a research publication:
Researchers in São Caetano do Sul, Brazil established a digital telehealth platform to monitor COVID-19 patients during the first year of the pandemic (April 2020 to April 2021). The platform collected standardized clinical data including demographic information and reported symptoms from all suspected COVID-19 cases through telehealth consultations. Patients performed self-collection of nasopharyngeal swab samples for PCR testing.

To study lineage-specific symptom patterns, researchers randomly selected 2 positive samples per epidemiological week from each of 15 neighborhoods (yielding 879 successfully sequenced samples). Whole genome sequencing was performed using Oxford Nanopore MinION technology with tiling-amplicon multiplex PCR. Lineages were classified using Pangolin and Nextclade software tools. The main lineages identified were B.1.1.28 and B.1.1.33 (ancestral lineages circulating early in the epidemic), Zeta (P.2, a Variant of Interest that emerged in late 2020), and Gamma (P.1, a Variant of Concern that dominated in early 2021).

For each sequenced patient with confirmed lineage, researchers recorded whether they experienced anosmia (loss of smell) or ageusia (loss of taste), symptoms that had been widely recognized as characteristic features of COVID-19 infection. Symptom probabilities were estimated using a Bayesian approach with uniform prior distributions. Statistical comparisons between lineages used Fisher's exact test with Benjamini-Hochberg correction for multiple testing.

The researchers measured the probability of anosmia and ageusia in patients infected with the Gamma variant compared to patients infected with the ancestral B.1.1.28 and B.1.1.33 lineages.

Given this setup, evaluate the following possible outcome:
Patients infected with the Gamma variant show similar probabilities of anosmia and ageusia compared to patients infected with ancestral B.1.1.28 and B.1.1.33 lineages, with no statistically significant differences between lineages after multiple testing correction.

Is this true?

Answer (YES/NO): NO